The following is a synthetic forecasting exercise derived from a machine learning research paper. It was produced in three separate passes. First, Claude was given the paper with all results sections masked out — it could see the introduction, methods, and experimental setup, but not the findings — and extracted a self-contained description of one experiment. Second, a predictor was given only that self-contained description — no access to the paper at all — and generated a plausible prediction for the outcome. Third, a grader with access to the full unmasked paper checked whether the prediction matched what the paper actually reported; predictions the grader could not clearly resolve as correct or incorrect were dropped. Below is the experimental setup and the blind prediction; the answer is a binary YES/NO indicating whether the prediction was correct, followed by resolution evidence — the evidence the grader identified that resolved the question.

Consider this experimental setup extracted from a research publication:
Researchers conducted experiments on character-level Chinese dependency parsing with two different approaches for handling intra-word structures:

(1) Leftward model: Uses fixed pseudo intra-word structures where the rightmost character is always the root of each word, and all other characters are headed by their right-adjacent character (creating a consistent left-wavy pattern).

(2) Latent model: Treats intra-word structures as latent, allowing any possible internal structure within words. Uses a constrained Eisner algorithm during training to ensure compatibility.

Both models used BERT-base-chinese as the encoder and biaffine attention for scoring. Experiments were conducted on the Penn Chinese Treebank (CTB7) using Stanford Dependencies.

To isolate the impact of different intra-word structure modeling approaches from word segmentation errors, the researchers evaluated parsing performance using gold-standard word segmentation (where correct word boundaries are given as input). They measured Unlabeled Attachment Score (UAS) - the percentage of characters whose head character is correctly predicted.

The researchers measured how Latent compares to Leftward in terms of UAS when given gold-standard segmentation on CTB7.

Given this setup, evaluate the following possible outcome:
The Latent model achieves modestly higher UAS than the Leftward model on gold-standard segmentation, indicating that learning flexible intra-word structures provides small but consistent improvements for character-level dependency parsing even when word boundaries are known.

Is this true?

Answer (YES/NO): YES